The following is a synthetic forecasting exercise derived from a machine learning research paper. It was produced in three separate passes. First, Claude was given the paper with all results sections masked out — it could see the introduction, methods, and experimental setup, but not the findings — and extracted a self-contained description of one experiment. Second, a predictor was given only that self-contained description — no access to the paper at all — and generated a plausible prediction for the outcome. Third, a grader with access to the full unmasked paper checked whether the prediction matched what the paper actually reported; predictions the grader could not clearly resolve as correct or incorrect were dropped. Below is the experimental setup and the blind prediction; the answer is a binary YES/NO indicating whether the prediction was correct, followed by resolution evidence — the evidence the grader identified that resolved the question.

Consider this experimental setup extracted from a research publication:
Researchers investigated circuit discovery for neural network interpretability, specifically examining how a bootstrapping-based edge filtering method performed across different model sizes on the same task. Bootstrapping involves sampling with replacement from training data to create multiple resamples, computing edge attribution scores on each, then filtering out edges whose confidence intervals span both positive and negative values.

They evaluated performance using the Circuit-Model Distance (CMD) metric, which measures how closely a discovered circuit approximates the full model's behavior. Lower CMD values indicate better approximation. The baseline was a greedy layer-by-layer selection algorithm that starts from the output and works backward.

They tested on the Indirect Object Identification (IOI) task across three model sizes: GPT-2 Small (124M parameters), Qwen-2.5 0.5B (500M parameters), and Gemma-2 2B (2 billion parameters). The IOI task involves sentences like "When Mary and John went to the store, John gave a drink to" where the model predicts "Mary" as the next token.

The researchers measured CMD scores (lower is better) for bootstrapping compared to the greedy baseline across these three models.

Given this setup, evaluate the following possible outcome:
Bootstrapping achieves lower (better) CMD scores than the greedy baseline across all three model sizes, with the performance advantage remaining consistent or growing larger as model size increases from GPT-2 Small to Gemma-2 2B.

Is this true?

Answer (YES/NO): NO